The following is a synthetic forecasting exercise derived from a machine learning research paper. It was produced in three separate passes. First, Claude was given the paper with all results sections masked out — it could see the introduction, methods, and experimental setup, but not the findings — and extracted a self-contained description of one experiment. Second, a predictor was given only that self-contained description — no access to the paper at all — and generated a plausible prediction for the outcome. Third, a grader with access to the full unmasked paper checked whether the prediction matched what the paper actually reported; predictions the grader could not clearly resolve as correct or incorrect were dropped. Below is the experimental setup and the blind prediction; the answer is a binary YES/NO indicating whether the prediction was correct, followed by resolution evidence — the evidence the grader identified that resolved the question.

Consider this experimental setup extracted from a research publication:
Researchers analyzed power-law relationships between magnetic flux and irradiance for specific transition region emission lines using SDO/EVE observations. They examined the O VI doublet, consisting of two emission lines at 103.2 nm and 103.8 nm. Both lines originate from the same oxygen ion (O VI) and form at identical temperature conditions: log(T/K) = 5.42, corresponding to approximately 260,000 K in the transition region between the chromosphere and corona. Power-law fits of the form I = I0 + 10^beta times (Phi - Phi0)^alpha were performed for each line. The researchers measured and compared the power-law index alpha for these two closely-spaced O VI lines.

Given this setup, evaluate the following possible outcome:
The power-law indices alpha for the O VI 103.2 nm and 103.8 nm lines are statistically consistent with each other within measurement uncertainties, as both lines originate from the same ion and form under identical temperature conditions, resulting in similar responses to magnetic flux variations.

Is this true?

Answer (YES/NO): YES